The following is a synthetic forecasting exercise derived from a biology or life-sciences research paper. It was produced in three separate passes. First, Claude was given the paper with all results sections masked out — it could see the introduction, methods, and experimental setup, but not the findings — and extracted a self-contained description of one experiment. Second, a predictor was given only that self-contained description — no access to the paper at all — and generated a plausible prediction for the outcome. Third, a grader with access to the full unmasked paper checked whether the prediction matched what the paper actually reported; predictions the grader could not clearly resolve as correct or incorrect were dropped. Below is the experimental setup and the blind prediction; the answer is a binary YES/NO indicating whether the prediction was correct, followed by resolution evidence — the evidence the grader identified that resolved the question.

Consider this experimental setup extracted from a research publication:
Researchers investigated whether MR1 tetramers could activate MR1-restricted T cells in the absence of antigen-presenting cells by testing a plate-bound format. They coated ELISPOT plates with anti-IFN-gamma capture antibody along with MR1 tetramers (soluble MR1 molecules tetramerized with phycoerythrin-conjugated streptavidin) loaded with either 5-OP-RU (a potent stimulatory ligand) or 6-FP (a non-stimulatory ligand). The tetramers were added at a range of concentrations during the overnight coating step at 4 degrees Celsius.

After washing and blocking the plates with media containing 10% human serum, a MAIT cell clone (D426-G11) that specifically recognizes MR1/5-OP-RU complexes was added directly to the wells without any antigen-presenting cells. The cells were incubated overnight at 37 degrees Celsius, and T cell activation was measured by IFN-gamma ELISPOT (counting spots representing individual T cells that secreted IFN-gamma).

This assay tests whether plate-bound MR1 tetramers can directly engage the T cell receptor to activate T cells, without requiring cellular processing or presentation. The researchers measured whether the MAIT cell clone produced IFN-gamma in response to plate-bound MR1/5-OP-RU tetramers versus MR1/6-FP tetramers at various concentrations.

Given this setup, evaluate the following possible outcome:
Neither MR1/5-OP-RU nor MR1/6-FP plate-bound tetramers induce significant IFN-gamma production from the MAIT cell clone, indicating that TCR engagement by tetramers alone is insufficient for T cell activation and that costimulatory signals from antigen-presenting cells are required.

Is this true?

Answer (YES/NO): NO